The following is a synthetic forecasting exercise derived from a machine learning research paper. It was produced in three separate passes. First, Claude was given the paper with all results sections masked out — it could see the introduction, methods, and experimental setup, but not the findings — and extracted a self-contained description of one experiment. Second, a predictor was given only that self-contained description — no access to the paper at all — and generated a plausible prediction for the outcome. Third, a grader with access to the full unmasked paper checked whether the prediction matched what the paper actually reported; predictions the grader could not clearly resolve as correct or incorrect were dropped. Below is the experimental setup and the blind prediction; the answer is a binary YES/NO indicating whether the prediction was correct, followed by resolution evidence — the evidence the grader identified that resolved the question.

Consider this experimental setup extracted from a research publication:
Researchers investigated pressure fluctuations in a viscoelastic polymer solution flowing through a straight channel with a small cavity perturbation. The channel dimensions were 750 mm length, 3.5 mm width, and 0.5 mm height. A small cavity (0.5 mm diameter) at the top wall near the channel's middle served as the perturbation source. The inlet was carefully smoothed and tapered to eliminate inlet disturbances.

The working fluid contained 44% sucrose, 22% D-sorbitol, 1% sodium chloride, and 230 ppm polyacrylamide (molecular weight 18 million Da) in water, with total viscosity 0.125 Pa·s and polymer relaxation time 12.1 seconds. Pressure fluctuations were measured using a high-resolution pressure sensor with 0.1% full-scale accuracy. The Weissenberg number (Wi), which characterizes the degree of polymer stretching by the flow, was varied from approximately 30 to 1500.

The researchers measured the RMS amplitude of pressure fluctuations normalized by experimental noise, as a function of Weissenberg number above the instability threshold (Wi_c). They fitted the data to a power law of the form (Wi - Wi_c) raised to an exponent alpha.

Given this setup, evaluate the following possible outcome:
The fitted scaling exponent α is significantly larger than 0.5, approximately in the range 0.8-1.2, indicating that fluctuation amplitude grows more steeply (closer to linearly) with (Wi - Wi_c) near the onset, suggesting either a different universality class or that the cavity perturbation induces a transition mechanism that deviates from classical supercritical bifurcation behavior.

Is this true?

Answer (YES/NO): NO